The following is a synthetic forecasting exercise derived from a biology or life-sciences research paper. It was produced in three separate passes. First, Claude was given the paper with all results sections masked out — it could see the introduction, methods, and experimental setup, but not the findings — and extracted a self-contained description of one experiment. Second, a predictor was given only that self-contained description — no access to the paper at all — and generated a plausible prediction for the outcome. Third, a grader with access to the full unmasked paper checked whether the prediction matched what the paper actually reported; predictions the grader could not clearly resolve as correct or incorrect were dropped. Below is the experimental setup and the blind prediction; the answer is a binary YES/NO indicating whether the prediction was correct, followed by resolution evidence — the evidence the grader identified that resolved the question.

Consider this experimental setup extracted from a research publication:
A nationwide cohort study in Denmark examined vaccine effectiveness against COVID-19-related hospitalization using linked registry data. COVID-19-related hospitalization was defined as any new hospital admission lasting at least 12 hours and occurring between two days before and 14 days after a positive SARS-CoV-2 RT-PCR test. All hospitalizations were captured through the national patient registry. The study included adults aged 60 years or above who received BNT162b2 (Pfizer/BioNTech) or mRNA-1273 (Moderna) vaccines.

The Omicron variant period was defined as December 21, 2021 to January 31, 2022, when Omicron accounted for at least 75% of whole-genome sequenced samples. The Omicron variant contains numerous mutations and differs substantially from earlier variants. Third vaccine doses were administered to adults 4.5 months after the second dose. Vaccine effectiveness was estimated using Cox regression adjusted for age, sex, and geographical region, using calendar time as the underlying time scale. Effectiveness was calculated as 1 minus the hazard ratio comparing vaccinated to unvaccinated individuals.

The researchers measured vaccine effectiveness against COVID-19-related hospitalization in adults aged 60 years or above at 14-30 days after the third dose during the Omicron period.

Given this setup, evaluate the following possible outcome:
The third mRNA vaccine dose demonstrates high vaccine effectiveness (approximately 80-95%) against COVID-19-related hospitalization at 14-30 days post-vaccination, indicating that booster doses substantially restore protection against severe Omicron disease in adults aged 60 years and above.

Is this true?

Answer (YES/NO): YES